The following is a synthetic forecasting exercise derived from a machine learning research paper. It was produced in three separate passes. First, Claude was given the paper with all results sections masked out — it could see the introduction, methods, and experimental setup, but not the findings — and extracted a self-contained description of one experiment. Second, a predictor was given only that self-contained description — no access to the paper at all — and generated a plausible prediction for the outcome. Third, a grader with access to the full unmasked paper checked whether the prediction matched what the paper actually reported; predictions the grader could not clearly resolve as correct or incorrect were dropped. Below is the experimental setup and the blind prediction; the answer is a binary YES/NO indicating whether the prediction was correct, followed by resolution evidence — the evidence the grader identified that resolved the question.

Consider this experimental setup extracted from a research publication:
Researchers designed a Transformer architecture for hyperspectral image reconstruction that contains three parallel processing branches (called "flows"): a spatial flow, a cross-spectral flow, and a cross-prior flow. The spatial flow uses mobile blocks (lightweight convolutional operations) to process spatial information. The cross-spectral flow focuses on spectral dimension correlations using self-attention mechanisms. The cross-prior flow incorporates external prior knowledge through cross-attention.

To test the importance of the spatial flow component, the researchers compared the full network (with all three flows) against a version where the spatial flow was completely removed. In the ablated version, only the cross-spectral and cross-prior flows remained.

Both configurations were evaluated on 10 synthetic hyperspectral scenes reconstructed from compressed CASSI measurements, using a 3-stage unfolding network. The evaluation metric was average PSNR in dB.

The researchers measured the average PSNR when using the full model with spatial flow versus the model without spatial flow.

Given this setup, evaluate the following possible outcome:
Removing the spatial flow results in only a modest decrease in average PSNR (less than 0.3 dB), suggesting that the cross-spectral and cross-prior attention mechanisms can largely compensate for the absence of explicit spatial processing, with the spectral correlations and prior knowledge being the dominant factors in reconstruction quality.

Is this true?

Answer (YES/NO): NO